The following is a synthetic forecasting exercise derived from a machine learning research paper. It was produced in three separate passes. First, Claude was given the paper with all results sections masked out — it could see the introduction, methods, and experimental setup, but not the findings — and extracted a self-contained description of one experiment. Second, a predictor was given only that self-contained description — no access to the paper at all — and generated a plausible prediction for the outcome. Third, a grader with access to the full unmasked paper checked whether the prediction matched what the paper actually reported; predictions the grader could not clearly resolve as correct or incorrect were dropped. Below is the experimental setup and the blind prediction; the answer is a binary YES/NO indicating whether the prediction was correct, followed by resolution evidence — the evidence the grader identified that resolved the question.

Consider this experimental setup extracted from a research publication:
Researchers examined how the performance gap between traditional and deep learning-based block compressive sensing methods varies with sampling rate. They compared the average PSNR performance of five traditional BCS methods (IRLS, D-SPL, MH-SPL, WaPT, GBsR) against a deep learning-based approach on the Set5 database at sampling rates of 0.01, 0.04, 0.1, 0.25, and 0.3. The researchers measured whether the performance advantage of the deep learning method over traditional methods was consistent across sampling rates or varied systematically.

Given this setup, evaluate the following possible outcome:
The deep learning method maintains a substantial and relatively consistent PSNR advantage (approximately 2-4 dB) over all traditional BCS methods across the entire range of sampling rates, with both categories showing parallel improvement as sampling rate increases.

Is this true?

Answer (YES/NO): NO